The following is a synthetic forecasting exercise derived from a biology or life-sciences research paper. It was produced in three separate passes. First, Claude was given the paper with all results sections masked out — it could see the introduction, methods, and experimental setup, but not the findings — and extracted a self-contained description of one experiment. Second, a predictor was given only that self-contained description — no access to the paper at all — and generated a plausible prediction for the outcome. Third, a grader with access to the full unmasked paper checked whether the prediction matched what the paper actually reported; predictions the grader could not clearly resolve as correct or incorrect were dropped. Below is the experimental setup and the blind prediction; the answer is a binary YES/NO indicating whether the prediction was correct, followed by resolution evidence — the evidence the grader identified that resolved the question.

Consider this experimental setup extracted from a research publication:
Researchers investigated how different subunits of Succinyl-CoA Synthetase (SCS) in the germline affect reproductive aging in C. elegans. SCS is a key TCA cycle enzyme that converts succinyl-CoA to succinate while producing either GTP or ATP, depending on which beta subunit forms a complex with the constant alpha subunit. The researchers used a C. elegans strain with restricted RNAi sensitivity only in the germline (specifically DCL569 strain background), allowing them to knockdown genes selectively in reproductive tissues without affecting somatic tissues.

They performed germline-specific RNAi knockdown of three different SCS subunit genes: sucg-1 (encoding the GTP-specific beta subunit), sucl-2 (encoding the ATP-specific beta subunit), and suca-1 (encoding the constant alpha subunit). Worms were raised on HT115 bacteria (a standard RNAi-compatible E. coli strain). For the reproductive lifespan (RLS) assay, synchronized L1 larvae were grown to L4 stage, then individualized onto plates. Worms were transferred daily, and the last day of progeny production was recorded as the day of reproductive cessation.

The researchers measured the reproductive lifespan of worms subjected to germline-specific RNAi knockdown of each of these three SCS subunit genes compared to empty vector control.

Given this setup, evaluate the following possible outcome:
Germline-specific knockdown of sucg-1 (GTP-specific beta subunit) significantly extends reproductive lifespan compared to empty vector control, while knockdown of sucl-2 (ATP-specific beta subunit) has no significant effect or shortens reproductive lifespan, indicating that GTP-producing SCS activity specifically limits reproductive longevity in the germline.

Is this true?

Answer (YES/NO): NO